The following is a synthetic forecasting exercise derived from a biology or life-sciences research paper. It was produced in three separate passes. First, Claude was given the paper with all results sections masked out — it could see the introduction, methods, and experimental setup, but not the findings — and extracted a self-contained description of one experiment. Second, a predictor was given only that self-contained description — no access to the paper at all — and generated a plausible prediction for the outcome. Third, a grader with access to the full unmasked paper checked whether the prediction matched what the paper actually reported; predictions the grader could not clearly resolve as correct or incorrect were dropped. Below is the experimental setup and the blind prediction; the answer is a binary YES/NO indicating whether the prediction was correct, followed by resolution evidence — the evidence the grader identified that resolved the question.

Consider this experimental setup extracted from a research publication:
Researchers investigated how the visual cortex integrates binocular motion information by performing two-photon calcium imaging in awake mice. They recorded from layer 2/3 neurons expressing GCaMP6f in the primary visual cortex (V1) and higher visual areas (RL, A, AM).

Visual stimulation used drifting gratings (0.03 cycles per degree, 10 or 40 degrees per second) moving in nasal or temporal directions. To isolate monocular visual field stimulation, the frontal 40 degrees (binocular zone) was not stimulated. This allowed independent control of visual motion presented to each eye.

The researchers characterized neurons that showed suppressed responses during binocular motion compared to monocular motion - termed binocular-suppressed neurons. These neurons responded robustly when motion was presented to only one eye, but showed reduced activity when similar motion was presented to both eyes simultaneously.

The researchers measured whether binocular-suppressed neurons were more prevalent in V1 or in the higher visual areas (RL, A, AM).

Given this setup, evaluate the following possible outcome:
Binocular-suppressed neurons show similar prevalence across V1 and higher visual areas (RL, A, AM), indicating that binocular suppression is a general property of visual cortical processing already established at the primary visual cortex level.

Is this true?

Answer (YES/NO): NO